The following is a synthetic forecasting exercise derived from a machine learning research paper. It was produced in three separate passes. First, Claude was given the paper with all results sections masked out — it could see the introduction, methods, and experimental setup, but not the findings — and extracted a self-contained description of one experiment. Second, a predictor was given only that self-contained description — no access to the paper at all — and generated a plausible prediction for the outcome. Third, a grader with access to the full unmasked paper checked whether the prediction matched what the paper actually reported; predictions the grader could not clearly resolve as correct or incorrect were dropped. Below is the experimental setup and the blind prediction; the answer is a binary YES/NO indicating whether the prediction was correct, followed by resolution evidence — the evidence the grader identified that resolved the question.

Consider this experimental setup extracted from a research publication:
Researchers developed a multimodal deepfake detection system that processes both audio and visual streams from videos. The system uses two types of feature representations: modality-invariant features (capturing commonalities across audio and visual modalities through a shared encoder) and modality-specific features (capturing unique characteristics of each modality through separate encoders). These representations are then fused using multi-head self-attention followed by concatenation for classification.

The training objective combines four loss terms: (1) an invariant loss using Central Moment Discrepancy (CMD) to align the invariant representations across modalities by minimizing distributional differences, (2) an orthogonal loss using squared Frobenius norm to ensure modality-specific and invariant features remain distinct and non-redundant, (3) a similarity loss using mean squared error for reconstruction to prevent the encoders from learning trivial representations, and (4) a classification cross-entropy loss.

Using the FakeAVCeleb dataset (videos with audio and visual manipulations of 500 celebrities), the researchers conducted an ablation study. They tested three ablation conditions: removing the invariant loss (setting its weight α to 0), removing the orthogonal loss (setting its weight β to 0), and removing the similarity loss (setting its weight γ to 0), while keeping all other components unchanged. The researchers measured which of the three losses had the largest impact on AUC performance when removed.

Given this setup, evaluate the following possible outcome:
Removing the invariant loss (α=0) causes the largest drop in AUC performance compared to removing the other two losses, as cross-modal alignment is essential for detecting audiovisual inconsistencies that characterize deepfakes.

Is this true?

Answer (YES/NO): NO